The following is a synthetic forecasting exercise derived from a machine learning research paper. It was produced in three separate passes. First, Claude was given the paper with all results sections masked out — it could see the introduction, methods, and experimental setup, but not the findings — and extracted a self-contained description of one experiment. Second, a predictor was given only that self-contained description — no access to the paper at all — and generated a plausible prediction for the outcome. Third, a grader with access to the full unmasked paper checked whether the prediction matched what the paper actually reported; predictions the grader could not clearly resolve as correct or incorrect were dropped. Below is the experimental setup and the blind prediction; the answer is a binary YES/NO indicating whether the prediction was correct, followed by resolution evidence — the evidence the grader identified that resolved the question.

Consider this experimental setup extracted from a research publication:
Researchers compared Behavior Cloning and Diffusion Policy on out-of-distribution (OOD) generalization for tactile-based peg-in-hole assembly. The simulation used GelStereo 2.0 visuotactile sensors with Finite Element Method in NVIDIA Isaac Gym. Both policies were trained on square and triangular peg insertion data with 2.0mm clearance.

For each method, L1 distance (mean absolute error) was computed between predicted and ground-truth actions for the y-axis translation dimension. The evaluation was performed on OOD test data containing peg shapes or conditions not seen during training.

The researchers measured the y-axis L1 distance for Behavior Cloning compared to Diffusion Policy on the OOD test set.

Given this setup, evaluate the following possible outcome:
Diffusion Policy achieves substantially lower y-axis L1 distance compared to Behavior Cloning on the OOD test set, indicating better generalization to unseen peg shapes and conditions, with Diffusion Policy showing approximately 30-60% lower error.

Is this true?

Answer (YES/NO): YES